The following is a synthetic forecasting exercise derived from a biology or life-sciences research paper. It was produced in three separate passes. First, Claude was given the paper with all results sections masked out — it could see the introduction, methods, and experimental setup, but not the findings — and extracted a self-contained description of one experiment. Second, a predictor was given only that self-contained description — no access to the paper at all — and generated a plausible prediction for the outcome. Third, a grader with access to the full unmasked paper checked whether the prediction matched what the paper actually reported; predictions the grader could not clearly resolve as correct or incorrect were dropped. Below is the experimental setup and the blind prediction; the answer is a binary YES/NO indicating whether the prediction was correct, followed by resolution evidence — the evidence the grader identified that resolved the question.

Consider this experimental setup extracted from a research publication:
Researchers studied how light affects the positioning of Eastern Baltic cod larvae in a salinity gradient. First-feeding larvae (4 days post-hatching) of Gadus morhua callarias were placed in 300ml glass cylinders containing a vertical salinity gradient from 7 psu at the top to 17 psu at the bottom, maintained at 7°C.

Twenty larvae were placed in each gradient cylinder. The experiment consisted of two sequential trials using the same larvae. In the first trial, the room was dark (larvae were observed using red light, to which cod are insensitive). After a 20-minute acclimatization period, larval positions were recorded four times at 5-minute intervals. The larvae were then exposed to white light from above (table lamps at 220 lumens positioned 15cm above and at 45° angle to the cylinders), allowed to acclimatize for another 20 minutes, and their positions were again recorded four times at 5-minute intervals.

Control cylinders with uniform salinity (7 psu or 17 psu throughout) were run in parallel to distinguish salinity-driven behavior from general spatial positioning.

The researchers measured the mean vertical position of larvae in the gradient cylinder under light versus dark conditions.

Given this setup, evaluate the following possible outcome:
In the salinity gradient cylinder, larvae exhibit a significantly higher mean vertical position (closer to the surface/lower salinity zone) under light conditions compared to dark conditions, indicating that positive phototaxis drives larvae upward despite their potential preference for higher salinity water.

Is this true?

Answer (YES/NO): NO